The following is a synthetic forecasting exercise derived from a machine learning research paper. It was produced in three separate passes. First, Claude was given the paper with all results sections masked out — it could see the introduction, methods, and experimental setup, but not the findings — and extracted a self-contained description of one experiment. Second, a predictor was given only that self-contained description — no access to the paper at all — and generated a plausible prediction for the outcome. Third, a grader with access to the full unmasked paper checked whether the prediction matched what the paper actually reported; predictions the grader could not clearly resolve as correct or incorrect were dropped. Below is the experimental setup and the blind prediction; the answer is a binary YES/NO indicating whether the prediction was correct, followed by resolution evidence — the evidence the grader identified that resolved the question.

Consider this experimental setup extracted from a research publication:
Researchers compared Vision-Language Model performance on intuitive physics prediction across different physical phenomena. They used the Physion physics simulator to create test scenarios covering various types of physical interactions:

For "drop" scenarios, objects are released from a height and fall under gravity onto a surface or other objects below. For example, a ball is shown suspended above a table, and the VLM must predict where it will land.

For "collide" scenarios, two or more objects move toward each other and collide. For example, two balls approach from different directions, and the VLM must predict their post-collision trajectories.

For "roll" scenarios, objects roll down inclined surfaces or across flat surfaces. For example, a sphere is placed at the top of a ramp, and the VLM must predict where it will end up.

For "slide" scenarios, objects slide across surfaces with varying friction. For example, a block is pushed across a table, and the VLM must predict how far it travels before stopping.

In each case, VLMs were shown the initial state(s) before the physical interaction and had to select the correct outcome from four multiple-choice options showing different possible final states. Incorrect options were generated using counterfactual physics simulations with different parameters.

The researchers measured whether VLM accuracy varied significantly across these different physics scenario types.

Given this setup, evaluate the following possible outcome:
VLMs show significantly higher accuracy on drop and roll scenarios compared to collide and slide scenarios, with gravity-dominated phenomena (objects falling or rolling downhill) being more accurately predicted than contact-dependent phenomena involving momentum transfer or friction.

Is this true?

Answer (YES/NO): NO